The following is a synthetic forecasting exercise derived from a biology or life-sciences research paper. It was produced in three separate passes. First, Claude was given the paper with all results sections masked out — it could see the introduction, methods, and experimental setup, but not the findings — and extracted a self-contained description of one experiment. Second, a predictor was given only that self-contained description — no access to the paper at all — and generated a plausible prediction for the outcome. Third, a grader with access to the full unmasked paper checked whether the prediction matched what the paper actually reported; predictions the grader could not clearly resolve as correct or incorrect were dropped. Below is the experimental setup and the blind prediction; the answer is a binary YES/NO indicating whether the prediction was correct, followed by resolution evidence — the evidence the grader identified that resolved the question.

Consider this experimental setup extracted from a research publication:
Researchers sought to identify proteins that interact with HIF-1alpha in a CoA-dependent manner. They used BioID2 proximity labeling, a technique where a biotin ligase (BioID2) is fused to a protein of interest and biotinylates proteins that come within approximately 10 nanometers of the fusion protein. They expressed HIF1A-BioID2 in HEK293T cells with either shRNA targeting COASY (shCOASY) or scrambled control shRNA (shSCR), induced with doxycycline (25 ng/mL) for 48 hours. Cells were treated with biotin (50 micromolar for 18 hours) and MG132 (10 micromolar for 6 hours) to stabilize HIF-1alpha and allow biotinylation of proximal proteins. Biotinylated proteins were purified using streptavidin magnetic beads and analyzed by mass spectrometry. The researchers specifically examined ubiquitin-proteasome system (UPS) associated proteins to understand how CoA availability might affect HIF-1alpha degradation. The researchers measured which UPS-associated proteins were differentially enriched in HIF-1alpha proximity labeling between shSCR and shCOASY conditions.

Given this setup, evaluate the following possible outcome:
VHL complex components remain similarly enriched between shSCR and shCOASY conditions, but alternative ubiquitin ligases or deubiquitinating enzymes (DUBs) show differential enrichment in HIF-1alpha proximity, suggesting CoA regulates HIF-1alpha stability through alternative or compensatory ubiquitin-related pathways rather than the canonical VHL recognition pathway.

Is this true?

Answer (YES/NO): NO